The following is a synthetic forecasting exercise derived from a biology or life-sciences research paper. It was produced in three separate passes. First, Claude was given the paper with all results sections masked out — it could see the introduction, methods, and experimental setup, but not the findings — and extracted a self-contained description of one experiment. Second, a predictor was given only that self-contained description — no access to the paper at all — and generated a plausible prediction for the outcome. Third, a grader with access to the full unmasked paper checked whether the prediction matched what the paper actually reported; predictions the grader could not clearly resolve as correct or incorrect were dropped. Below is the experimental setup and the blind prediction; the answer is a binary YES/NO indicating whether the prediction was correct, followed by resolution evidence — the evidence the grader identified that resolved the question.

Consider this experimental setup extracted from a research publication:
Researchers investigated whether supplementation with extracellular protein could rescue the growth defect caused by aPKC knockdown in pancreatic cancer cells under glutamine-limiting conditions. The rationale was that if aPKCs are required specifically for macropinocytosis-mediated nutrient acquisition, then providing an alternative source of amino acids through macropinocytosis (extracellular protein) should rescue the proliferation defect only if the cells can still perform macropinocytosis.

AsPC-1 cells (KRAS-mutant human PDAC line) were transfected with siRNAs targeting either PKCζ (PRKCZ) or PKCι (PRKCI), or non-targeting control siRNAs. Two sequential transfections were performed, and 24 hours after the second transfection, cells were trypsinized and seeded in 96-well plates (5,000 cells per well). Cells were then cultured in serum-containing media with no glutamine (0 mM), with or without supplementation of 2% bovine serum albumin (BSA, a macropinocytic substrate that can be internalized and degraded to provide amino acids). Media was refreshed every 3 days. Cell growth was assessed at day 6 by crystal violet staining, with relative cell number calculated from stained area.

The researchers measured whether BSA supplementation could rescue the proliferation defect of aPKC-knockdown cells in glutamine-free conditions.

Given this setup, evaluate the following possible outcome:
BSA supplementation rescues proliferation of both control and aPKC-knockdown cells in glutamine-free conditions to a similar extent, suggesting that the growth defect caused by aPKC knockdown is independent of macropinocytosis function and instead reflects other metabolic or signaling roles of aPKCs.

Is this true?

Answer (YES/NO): NO